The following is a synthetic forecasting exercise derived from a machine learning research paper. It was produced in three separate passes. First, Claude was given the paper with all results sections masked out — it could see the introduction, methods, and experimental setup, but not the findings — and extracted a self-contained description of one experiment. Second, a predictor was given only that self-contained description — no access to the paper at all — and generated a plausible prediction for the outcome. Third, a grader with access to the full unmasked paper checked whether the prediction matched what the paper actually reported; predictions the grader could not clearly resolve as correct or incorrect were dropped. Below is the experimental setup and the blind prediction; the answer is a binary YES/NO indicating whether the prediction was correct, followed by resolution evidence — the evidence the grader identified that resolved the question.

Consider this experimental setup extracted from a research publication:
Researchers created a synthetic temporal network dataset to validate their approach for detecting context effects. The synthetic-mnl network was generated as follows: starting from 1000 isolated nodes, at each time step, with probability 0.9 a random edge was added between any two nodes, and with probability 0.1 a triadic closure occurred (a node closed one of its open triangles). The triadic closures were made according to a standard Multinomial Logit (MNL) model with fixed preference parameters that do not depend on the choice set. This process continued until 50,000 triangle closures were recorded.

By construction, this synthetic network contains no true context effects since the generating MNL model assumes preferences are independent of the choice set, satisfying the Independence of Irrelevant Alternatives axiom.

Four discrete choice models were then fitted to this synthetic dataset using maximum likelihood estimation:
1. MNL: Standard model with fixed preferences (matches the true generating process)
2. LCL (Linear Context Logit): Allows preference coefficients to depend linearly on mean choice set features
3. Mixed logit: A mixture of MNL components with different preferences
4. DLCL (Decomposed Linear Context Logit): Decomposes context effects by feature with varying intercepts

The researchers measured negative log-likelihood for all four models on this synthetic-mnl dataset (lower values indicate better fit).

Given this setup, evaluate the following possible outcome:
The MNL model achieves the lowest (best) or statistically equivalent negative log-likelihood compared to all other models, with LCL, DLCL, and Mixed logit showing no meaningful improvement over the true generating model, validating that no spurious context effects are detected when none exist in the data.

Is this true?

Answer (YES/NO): YES